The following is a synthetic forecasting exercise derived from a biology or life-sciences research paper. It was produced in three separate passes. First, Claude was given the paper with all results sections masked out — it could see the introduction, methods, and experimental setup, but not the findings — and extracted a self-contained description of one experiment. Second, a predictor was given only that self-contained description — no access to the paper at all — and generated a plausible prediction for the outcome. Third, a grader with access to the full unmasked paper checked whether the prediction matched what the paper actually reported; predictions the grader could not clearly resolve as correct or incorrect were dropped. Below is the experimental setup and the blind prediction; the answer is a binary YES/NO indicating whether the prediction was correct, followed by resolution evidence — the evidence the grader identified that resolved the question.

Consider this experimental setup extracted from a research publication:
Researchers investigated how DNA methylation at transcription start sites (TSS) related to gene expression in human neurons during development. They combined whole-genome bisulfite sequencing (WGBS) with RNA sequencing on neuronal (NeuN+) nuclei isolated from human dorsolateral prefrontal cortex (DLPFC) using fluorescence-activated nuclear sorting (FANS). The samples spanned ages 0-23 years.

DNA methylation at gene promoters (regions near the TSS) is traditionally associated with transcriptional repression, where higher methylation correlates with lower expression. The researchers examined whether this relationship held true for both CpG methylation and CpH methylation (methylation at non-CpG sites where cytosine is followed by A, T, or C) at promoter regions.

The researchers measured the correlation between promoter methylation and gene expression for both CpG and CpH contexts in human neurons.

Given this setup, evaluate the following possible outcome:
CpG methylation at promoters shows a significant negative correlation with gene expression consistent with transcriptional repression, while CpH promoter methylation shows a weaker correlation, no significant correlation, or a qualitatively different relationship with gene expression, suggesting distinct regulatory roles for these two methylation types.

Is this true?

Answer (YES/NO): YES